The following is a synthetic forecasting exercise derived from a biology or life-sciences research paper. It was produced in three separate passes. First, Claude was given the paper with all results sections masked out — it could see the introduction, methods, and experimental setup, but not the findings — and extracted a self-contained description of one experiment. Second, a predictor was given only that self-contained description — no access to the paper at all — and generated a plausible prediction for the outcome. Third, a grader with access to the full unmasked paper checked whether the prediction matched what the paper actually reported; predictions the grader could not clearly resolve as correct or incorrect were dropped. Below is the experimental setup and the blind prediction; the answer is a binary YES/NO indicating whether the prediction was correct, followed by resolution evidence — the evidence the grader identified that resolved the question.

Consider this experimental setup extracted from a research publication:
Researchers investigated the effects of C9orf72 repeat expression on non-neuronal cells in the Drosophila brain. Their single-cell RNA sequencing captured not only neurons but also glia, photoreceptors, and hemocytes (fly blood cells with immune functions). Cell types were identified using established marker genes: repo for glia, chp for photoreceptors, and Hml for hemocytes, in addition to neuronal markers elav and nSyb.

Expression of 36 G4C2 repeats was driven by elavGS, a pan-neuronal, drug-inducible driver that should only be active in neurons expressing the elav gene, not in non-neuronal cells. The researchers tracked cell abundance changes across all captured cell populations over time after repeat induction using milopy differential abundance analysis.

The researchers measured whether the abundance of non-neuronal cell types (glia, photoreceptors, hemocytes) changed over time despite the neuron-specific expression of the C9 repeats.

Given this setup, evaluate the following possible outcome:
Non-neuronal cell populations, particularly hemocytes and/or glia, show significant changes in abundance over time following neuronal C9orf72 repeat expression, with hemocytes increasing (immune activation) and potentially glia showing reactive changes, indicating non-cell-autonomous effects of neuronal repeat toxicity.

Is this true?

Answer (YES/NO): NO